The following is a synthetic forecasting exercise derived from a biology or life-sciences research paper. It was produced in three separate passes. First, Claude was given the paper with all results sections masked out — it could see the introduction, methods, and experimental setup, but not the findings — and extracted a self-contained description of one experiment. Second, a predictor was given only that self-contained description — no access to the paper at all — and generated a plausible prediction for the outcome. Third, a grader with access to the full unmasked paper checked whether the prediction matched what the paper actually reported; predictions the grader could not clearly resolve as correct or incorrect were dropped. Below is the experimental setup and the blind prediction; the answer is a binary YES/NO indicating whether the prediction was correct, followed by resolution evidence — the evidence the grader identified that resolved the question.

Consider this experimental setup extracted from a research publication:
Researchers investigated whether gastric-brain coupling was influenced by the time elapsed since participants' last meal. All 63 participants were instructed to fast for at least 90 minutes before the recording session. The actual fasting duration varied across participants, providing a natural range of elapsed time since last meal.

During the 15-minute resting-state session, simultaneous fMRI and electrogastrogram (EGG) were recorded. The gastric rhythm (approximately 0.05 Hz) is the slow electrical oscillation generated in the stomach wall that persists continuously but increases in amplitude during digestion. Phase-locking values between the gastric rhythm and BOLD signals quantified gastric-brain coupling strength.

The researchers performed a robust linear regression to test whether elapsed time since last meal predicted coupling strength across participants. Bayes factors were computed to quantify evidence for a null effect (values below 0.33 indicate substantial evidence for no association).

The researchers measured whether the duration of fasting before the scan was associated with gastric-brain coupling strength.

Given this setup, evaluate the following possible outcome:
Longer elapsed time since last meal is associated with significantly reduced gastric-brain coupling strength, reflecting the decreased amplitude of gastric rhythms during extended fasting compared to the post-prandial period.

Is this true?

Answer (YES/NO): NO